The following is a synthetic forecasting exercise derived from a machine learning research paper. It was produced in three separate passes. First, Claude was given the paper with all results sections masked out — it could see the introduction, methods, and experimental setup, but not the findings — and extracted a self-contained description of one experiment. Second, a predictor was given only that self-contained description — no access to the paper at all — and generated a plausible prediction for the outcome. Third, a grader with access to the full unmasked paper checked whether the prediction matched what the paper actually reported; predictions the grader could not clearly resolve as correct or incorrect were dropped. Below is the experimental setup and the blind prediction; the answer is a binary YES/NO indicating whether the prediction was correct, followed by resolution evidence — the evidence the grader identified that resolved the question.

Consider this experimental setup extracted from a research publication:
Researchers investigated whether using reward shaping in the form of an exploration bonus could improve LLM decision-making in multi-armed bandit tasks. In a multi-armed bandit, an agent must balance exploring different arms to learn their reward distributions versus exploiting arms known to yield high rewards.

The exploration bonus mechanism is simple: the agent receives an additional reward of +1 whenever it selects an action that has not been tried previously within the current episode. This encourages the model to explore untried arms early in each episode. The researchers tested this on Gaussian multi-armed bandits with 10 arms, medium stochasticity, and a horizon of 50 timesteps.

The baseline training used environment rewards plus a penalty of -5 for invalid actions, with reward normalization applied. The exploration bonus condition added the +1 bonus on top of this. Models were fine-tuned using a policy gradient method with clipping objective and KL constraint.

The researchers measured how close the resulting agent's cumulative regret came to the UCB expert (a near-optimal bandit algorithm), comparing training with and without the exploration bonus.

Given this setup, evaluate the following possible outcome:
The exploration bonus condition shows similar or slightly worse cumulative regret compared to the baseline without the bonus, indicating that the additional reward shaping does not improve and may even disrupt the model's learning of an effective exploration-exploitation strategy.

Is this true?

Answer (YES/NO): NO